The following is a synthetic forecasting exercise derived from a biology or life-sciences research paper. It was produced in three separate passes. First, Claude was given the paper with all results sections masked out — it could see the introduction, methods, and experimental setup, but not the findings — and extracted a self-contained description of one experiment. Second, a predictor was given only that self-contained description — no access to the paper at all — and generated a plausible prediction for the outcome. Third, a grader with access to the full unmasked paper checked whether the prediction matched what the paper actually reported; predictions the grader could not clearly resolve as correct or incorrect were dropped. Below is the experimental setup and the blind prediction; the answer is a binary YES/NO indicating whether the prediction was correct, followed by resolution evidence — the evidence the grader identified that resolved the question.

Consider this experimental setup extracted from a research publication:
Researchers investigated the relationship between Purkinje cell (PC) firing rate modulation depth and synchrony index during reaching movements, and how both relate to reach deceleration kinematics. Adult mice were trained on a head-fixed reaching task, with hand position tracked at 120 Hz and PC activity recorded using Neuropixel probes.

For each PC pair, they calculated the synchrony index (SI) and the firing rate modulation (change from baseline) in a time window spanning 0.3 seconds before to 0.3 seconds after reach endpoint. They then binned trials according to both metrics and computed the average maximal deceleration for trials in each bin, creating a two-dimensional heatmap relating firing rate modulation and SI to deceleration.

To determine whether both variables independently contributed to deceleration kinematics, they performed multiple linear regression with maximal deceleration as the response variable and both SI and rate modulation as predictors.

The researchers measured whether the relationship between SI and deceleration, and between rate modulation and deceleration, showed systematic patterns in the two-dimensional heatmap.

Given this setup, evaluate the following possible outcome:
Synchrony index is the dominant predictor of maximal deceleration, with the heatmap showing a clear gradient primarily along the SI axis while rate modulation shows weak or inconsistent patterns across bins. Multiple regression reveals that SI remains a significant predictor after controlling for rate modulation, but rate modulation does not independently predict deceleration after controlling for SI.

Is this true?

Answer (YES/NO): NO